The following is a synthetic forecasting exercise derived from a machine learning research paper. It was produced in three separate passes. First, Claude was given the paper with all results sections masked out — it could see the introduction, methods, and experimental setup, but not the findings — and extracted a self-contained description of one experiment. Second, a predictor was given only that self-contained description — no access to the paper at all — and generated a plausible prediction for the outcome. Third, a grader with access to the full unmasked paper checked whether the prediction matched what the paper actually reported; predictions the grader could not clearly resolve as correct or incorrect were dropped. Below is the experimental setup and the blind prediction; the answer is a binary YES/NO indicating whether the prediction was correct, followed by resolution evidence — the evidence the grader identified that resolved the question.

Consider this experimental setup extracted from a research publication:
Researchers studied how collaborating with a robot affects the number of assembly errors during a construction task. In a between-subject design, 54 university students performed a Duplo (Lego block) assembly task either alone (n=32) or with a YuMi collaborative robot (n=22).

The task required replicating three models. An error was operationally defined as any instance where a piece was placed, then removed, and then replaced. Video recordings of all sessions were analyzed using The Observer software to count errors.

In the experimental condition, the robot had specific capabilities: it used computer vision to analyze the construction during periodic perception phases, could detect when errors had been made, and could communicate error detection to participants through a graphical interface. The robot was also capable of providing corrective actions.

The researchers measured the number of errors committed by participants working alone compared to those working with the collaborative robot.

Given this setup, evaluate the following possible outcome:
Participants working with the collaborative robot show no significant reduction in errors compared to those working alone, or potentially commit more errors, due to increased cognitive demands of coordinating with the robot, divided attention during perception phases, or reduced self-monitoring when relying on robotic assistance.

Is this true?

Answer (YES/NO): NO